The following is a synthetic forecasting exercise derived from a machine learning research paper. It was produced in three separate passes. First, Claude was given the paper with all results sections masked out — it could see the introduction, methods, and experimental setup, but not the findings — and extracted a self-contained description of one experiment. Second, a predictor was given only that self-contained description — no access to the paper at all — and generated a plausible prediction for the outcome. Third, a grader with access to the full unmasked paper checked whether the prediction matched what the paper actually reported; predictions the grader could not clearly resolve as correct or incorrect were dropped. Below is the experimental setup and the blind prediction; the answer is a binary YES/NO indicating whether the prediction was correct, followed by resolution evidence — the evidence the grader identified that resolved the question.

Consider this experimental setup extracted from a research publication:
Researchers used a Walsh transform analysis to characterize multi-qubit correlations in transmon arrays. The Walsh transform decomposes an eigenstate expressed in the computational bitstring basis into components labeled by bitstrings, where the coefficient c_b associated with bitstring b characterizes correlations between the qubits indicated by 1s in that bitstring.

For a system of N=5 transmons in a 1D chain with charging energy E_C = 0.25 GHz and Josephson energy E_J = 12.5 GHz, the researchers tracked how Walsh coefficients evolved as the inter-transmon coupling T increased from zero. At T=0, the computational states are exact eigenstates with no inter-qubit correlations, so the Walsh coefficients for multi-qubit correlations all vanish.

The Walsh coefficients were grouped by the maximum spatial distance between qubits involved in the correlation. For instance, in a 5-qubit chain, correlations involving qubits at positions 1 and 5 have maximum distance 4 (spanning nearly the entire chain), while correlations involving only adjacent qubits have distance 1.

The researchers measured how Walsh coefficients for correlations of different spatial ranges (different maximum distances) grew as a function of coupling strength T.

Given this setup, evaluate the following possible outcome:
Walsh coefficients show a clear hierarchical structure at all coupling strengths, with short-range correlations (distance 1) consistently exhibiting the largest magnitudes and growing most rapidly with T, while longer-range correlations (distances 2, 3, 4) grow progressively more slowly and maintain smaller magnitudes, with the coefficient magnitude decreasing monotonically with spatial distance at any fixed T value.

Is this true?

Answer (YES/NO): NO